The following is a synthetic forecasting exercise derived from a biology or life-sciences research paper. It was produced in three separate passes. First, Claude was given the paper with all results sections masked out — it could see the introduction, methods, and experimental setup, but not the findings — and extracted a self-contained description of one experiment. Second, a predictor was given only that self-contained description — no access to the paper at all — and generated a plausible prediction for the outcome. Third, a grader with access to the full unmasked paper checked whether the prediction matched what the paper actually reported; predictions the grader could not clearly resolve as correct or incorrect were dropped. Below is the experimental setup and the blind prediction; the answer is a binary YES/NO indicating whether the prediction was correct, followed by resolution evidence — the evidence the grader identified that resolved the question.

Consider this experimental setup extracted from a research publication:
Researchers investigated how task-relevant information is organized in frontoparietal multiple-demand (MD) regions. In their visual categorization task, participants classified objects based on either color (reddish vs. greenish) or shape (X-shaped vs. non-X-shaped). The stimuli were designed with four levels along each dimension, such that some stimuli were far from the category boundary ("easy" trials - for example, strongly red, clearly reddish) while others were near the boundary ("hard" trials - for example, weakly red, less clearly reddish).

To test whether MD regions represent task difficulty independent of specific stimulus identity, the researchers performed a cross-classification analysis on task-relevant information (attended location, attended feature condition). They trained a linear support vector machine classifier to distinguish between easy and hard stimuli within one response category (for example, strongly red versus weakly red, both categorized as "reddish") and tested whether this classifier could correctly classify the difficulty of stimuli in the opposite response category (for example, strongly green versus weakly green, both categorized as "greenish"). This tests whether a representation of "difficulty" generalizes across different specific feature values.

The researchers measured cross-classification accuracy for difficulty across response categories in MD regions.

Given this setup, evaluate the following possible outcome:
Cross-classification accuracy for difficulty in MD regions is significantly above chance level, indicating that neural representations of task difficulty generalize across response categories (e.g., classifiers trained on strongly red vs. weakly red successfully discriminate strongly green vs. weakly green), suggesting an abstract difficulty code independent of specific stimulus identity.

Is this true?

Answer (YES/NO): YES